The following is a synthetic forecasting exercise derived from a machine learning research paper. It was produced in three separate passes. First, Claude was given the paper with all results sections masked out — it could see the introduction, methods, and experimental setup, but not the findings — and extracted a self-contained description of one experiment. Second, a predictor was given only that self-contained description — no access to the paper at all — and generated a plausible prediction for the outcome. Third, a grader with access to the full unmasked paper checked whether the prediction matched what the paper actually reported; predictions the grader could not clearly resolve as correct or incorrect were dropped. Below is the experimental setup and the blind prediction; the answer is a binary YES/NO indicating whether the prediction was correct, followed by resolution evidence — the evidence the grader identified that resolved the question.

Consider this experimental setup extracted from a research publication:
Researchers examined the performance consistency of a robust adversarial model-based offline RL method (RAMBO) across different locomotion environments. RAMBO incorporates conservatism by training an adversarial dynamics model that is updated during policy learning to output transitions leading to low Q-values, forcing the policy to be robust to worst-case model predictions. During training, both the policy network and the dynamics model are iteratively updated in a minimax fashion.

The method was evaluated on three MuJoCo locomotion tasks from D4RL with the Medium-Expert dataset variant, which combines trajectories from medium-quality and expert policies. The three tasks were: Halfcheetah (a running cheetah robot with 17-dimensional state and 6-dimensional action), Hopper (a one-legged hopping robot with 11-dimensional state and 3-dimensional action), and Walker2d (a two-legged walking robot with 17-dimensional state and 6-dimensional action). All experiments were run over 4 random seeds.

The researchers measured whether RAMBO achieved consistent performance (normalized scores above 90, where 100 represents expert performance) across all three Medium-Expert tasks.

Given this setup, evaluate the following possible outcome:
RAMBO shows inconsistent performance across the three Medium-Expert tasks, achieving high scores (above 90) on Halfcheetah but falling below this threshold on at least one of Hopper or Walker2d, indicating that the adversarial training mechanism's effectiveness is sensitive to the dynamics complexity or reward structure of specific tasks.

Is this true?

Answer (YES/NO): YES